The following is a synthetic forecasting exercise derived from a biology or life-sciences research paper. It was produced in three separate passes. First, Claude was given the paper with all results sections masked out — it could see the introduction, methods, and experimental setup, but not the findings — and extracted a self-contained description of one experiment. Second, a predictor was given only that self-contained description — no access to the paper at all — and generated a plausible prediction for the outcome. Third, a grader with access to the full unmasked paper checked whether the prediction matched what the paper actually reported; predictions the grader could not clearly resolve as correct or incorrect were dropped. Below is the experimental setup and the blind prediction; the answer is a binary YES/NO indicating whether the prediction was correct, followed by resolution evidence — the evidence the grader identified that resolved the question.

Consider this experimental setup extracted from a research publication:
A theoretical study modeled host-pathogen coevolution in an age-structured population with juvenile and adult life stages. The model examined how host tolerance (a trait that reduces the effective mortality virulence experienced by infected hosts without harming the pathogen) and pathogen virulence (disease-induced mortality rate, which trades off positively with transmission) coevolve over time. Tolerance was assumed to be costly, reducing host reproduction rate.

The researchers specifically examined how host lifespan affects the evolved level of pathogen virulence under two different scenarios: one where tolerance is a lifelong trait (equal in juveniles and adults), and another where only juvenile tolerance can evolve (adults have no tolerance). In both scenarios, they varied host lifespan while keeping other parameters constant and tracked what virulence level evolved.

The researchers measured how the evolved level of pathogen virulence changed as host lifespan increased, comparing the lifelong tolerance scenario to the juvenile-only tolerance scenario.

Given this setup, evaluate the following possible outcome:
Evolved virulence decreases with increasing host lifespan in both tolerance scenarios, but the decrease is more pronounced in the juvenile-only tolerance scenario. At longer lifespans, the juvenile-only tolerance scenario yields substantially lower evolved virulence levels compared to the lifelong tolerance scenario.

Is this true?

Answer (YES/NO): NO